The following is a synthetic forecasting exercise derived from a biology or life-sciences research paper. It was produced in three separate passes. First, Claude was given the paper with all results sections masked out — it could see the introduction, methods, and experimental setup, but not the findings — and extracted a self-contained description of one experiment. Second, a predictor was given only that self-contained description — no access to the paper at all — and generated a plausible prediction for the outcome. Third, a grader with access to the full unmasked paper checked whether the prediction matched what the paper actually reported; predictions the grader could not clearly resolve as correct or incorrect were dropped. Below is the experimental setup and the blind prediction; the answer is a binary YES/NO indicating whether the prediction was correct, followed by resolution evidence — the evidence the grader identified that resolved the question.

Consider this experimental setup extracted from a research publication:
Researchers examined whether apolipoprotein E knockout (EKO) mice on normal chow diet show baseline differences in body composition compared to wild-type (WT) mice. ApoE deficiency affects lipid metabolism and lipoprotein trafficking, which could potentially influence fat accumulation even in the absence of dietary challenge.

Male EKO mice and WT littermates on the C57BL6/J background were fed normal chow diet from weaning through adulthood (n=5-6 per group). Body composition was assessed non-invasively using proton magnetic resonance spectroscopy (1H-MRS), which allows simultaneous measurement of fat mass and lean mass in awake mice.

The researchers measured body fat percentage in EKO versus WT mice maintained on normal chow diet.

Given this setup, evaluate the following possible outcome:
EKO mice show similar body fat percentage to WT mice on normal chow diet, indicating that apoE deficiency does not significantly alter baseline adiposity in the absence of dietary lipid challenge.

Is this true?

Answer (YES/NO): YES